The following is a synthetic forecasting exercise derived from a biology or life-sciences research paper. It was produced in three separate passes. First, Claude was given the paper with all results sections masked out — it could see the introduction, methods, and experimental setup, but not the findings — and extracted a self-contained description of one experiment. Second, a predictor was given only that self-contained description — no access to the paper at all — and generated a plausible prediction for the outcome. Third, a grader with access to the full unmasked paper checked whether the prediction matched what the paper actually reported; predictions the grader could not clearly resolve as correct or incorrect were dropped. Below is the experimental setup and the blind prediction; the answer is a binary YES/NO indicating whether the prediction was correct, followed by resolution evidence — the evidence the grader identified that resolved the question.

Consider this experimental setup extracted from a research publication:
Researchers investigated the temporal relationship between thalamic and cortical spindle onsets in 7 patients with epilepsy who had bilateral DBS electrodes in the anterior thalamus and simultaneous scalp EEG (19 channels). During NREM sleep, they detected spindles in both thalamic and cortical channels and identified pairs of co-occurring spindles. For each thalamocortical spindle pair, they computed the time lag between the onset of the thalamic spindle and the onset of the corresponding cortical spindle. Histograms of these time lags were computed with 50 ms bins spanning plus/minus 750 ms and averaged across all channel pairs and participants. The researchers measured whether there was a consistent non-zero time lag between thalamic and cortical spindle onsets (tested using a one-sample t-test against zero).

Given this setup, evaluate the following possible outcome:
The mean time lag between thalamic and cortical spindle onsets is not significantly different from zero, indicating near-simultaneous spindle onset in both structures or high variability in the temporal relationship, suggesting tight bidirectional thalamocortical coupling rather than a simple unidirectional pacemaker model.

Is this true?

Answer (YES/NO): YES